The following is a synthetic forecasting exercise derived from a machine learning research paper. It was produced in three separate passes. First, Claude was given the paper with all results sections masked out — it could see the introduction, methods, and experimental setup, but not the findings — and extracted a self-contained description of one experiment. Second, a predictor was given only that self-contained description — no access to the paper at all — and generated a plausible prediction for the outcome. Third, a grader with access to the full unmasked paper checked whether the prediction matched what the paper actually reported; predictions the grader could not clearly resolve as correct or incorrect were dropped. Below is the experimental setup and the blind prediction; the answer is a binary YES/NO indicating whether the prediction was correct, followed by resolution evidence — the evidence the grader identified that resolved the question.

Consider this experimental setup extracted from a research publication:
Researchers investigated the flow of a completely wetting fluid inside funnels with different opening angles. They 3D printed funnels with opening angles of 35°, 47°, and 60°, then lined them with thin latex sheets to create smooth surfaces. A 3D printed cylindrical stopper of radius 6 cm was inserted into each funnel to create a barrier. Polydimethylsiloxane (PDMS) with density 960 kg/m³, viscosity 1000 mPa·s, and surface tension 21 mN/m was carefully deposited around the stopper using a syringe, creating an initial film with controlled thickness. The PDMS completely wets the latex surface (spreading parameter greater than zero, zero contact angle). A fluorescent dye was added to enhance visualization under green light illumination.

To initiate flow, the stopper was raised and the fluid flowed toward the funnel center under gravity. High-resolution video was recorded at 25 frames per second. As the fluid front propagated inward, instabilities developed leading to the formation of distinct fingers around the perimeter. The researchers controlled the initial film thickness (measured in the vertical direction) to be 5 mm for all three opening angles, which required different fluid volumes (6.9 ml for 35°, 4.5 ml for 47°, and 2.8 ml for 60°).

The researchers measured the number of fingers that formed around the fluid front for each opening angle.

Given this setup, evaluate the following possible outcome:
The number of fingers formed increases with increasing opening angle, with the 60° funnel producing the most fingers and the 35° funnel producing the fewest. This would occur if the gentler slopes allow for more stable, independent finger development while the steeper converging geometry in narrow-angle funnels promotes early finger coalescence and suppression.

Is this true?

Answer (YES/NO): YES